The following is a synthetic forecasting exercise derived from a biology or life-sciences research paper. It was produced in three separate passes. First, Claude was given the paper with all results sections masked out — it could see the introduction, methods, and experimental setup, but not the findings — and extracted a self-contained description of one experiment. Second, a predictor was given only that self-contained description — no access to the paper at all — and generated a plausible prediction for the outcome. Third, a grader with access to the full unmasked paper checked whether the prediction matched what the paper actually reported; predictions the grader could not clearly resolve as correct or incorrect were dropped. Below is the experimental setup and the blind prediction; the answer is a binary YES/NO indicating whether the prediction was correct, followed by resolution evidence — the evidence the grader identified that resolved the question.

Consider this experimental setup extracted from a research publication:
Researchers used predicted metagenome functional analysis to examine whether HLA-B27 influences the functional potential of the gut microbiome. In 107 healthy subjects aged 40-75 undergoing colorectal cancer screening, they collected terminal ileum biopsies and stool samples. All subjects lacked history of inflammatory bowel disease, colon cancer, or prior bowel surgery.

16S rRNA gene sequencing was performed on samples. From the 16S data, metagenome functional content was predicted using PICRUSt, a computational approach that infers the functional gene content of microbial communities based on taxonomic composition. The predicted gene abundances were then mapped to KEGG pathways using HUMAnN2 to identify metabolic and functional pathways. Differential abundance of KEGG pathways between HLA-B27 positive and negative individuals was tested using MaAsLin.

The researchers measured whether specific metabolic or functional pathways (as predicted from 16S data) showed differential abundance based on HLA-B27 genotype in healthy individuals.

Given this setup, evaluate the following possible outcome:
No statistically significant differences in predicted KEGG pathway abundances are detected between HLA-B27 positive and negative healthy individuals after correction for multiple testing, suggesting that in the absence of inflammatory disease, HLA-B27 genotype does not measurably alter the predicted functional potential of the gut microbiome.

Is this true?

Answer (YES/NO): NO